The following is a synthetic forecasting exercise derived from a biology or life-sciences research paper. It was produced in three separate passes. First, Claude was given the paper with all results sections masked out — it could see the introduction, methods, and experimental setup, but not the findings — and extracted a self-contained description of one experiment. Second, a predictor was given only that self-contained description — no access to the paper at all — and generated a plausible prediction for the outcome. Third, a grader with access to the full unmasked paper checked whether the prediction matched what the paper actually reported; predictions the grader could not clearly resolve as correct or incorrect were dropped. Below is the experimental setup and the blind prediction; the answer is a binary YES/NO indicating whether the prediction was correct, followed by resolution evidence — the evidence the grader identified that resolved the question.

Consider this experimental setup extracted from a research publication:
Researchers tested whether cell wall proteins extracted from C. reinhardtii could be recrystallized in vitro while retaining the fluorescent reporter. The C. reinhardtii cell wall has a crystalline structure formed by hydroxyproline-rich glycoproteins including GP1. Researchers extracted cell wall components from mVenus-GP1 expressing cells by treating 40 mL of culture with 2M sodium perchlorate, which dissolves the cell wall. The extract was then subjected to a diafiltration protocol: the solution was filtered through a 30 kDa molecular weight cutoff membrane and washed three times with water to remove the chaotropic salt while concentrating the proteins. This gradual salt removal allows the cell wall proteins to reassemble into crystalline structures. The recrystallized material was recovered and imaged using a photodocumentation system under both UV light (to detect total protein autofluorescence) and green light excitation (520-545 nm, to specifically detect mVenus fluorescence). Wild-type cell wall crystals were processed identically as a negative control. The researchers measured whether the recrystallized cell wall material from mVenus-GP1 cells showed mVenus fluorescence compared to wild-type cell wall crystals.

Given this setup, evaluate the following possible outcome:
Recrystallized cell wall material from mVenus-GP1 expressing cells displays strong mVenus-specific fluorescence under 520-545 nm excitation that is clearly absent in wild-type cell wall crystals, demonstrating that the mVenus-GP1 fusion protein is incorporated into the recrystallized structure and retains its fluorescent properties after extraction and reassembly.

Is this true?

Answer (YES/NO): YES